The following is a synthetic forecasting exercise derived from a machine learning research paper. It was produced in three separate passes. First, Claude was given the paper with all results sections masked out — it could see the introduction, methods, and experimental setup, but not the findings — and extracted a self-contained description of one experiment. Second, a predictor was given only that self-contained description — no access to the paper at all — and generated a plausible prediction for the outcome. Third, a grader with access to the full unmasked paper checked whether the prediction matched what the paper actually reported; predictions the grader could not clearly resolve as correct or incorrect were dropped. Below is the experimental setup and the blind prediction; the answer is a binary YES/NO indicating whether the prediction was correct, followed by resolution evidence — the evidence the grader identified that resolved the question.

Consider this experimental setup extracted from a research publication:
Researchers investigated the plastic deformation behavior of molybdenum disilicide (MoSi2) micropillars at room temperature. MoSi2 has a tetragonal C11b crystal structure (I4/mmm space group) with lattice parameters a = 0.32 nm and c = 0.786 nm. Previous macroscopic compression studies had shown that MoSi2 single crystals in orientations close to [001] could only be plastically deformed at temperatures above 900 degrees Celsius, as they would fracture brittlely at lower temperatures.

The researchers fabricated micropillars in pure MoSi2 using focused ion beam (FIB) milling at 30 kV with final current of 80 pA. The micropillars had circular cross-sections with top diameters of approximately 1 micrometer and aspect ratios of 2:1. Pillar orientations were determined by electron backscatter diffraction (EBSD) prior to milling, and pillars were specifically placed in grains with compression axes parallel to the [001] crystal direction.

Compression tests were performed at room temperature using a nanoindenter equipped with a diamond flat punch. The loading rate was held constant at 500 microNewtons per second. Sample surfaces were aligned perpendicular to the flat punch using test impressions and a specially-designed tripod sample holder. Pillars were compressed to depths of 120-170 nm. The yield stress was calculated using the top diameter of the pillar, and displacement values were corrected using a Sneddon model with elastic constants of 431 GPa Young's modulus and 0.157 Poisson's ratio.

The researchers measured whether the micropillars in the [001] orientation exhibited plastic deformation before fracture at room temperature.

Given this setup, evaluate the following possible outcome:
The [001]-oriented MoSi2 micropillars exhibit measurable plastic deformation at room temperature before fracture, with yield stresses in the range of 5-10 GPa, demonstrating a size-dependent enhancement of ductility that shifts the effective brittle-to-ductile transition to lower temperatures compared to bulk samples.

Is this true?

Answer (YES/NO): YES